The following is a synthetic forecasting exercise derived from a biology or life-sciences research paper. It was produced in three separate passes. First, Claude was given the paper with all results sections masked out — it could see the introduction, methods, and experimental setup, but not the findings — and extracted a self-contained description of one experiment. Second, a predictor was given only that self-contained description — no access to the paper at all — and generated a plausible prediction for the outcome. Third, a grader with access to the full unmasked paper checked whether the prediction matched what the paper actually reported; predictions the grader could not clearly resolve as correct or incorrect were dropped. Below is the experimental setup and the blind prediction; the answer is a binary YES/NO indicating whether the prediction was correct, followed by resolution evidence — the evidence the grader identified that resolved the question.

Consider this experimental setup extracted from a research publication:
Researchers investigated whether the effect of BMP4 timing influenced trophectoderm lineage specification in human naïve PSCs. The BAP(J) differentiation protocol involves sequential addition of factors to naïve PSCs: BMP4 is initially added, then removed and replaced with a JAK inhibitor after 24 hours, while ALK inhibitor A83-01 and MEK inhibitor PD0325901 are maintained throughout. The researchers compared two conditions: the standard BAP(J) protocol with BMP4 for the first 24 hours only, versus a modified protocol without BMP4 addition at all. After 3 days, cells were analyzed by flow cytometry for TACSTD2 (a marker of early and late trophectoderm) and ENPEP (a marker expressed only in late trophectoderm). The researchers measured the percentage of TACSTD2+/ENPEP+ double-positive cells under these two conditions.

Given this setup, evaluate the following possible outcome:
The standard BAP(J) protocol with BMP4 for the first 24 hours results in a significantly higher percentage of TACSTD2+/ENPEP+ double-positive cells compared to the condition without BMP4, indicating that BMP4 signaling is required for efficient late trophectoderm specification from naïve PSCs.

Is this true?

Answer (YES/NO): YES